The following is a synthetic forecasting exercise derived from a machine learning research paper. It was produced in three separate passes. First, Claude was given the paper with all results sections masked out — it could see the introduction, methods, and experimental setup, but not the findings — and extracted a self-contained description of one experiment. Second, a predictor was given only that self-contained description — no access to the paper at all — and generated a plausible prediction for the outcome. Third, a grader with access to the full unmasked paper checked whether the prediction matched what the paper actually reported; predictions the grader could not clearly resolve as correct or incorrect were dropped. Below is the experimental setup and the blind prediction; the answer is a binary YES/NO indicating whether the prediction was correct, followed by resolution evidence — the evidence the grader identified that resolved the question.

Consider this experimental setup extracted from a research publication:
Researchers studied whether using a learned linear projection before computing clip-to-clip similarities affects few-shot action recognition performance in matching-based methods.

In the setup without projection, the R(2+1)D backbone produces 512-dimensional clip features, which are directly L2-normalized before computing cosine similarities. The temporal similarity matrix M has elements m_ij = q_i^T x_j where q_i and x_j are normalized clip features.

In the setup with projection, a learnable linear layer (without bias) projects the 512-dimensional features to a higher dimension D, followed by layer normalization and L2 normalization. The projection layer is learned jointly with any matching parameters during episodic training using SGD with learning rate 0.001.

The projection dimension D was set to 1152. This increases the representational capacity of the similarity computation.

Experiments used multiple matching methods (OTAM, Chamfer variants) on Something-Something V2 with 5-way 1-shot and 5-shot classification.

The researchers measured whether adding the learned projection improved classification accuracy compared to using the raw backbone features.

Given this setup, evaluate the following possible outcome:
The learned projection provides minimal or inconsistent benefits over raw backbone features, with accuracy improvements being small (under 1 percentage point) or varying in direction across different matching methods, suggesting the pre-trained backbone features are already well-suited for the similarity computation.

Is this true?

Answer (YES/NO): NO